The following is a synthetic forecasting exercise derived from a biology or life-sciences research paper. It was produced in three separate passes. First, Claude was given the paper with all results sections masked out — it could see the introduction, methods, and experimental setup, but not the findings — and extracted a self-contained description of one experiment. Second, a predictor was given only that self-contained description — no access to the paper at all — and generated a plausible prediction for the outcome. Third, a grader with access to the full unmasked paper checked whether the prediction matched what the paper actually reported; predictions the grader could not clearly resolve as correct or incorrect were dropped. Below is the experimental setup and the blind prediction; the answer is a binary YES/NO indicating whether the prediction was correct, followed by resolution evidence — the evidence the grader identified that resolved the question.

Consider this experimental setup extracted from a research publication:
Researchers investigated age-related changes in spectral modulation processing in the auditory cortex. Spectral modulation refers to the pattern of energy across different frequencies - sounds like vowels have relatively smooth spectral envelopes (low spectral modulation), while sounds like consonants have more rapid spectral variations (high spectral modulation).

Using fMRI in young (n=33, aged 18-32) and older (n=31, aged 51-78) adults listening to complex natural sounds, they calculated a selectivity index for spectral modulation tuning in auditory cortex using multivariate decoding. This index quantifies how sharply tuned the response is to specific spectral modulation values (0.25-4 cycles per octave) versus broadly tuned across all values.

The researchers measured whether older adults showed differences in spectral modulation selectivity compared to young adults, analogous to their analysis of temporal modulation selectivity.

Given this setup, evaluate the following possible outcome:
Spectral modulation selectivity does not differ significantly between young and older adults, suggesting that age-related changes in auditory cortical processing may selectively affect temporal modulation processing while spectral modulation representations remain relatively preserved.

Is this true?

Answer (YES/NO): NO